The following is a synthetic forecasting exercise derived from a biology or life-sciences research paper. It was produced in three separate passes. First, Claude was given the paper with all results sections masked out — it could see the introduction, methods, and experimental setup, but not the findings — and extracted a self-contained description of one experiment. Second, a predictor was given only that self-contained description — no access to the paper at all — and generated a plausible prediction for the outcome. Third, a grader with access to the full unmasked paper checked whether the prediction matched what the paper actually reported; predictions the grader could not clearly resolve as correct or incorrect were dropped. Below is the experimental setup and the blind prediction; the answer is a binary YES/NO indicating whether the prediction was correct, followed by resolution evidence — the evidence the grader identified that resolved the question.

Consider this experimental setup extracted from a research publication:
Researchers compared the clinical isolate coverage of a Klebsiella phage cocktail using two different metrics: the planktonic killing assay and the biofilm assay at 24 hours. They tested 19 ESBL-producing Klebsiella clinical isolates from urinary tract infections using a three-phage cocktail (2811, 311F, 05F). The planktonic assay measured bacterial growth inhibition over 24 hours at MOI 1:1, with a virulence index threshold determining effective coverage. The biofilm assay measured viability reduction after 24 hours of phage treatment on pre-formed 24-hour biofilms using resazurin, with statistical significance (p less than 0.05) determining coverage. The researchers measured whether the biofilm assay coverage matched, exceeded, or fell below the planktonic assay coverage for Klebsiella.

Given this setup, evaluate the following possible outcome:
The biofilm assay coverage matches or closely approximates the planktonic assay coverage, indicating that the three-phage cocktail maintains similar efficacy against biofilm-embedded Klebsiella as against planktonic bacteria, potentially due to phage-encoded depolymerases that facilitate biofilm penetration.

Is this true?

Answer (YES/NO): NO